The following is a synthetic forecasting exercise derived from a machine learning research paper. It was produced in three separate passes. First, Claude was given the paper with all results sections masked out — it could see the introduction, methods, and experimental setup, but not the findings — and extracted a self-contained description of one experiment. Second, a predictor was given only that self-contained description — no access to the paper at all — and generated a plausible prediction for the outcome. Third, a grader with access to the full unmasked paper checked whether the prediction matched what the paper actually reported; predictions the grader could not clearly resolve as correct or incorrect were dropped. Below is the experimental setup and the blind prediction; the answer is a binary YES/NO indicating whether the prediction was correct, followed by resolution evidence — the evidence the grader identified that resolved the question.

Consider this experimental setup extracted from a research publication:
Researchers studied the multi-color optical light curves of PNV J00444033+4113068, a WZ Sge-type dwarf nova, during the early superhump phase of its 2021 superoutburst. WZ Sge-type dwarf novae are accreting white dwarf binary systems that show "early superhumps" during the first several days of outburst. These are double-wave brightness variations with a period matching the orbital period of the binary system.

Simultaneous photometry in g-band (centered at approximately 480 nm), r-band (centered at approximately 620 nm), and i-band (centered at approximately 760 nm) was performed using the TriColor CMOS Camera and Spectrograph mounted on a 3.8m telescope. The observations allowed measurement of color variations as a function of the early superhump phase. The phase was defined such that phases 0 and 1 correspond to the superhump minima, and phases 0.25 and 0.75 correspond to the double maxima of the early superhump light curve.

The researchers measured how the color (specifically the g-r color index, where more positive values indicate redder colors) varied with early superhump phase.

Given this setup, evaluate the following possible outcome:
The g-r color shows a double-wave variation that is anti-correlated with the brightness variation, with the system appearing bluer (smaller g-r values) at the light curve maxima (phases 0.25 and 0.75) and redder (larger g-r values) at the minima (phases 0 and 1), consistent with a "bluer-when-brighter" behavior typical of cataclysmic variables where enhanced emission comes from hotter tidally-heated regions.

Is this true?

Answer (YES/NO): NO